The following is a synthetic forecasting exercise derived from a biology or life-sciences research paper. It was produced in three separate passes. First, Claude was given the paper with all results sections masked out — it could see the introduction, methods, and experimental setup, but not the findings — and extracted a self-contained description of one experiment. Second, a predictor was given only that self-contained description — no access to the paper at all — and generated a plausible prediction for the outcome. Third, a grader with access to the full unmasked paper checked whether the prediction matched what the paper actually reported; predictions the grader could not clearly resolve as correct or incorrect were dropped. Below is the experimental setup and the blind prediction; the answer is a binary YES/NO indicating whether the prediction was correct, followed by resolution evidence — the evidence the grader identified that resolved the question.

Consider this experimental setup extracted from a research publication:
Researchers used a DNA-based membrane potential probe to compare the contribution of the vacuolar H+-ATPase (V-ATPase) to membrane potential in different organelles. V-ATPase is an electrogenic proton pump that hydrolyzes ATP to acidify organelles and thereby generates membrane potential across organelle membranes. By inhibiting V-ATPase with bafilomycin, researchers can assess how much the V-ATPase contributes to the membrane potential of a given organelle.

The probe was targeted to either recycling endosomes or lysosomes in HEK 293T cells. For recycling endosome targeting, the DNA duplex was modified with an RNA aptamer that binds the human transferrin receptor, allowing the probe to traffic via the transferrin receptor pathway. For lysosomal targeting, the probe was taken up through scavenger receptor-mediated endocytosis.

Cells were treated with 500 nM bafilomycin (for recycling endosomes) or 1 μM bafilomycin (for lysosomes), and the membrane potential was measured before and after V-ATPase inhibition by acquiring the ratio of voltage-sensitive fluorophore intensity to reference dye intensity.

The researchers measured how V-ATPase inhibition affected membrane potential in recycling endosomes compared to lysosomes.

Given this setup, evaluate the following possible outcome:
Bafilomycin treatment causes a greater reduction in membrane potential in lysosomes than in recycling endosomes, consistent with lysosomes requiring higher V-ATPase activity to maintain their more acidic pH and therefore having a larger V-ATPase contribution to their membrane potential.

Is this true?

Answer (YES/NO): YES